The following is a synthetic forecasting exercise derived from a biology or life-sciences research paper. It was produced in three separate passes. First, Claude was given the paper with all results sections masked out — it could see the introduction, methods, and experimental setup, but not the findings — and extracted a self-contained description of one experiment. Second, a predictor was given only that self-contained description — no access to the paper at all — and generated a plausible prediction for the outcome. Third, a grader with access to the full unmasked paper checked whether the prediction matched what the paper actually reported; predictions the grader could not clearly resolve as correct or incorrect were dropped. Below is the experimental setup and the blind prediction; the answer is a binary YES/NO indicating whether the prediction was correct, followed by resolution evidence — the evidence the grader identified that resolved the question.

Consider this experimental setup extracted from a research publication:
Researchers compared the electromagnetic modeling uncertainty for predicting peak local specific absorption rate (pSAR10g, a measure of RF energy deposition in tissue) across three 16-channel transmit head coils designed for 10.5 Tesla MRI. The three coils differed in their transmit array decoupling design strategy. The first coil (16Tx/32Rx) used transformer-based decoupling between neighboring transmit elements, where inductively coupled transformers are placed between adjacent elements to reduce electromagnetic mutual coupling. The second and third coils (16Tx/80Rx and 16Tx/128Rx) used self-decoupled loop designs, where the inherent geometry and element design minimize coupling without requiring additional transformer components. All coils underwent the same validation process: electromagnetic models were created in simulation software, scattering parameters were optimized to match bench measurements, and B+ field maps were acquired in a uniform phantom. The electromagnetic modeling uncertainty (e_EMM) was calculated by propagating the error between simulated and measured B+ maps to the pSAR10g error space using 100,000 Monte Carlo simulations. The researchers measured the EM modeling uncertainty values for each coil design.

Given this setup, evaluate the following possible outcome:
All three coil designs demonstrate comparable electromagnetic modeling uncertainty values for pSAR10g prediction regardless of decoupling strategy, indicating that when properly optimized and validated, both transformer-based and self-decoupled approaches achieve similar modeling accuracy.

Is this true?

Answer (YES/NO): NO